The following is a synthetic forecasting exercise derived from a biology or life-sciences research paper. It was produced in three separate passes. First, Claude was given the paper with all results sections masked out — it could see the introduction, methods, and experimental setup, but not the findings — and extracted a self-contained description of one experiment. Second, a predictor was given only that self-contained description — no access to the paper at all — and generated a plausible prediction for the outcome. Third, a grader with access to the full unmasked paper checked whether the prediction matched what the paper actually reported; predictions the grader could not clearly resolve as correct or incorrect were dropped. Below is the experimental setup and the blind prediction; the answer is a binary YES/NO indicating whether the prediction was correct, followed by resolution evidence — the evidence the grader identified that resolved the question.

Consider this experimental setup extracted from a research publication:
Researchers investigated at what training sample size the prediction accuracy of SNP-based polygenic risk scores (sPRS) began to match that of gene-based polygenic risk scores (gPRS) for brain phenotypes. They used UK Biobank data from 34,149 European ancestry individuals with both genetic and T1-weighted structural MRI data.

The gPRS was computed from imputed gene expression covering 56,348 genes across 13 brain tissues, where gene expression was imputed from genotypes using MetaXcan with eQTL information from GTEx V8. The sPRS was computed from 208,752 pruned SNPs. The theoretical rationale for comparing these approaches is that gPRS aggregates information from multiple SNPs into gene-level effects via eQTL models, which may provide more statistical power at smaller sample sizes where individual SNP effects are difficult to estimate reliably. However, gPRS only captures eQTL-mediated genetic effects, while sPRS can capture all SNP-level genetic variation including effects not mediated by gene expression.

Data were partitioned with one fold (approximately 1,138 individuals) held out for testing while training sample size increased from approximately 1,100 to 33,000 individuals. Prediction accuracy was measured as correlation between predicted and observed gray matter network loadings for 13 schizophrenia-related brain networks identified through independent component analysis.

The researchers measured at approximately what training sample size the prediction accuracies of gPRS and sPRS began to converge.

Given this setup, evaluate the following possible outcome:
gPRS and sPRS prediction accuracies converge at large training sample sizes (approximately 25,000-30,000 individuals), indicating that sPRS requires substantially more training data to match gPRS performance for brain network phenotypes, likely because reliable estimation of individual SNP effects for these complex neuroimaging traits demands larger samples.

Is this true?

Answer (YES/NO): NO